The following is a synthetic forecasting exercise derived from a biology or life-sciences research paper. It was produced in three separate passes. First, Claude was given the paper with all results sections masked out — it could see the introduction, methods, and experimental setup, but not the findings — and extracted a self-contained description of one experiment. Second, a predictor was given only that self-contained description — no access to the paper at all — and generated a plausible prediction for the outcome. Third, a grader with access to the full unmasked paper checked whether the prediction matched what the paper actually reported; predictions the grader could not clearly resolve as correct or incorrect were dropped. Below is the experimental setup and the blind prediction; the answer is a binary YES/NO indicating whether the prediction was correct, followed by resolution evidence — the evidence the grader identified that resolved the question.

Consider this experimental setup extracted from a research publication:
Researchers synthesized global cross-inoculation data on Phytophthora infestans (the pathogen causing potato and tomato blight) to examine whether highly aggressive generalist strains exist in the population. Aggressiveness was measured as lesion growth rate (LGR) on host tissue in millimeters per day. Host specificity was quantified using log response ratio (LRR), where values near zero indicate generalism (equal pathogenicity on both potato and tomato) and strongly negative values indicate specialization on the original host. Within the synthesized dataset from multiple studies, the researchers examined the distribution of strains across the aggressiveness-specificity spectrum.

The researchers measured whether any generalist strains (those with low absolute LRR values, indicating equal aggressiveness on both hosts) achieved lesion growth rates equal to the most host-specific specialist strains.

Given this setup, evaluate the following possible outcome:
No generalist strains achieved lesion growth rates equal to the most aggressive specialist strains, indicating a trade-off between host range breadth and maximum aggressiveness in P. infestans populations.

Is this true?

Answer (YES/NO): NO